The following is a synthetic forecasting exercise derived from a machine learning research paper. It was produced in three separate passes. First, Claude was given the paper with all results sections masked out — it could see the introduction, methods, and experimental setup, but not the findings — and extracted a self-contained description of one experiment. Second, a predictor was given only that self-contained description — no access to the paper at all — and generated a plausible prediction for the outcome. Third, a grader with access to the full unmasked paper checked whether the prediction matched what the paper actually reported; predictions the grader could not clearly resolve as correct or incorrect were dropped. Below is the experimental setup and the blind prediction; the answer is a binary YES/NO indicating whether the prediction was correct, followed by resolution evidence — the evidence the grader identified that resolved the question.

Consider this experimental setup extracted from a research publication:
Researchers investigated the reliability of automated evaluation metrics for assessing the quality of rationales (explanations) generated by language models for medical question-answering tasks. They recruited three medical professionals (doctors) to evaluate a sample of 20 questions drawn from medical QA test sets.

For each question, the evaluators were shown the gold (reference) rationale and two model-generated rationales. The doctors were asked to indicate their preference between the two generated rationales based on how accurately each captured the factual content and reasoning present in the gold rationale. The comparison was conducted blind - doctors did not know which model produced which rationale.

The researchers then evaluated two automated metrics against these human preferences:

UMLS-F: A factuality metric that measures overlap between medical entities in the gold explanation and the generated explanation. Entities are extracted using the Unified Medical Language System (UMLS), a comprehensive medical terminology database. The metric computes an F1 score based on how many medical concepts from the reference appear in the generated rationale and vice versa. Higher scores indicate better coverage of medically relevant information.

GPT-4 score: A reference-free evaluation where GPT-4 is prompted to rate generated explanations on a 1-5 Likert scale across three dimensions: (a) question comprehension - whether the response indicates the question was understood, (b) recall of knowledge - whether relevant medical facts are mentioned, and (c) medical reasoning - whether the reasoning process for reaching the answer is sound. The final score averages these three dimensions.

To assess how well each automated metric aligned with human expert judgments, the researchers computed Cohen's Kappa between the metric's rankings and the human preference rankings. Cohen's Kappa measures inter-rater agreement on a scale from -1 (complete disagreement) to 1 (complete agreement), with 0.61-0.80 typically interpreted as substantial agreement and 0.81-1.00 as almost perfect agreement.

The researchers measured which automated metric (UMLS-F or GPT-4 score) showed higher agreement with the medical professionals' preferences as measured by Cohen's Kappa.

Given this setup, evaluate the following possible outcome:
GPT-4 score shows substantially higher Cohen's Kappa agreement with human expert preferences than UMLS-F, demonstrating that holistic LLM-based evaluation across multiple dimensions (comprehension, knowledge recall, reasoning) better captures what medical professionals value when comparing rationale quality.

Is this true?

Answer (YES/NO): YES